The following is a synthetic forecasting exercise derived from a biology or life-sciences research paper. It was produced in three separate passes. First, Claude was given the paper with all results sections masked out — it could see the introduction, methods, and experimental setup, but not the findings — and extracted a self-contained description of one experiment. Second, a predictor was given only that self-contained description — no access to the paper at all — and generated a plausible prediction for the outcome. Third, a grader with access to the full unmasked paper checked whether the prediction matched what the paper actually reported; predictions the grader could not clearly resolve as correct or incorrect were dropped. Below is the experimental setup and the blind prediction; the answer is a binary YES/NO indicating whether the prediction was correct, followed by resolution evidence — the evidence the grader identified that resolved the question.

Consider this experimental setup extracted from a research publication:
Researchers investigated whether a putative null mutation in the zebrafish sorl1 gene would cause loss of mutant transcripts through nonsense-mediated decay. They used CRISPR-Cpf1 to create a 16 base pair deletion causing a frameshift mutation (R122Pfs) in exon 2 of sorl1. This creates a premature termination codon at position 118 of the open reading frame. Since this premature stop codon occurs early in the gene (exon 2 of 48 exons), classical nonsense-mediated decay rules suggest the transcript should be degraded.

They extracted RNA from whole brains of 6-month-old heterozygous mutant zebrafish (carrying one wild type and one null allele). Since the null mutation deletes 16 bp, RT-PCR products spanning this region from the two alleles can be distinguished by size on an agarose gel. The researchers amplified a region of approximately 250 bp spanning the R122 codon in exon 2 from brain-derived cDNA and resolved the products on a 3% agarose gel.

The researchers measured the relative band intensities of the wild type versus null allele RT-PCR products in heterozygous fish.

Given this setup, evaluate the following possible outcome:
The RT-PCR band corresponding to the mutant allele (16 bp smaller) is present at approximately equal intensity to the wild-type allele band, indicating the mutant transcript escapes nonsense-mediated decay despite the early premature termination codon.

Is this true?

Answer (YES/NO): NO